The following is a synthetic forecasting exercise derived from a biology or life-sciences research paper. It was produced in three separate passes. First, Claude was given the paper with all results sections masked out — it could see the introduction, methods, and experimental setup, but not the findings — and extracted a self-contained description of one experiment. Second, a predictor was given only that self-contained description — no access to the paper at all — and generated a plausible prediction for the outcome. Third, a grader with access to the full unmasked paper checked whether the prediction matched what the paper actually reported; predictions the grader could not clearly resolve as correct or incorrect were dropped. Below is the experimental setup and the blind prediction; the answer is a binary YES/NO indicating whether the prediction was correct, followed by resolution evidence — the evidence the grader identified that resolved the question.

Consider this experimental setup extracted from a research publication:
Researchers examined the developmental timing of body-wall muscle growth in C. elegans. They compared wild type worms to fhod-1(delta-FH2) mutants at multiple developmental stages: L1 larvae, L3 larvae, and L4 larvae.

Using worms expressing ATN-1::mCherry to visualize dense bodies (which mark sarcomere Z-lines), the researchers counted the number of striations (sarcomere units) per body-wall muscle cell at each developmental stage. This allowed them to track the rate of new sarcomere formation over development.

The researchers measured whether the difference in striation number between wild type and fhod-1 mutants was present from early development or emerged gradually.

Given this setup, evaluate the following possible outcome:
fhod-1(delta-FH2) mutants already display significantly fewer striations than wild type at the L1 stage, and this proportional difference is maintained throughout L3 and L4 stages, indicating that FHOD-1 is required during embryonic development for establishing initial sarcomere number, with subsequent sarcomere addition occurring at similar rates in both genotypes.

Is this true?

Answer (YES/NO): NO